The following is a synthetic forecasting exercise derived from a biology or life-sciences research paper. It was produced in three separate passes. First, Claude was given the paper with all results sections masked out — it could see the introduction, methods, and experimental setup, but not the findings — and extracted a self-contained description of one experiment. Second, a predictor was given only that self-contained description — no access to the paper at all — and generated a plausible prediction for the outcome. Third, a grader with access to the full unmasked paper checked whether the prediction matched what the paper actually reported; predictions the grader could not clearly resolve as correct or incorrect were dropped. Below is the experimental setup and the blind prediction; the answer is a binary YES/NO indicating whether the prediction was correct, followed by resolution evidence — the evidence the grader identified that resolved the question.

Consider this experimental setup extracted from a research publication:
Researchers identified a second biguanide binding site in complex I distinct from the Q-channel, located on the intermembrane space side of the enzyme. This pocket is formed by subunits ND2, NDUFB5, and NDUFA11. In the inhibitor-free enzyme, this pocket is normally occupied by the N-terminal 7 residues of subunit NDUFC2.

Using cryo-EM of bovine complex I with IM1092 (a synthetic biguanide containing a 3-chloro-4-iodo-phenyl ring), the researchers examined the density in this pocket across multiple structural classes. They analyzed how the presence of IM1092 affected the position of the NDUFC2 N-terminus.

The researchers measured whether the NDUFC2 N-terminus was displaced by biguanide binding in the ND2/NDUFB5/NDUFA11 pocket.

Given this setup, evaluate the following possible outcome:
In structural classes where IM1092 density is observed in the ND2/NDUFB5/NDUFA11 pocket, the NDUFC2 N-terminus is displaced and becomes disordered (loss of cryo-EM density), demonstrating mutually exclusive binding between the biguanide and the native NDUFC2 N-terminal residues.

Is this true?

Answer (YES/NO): YES